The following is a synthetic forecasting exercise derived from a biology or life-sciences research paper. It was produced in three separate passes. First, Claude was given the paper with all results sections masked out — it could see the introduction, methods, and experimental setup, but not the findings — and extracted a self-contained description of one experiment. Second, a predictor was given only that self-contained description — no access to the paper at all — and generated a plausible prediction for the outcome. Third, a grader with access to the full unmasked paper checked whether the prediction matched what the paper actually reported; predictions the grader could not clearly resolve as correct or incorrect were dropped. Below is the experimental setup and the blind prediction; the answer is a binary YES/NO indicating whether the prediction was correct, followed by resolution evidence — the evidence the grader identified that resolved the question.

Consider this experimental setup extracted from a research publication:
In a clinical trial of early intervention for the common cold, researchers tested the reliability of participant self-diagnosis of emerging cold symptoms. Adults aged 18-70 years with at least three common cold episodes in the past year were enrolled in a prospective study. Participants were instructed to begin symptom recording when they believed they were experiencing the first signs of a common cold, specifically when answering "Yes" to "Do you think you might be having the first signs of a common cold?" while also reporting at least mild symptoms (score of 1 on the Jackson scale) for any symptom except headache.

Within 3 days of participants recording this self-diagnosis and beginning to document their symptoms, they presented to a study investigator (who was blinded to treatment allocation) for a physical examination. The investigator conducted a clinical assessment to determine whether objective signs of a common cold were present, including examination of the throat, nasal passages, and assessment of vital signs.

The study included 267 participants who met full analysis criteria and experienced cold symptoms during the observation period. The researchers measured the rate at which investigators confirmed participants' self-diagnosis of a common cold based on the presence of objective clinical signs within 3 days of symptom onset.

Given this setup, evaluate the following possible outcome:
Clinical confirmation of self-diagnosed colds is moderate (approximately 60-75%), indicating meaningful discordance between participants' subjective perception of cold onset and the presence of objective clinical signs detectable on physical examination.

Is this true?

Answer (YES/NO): NO